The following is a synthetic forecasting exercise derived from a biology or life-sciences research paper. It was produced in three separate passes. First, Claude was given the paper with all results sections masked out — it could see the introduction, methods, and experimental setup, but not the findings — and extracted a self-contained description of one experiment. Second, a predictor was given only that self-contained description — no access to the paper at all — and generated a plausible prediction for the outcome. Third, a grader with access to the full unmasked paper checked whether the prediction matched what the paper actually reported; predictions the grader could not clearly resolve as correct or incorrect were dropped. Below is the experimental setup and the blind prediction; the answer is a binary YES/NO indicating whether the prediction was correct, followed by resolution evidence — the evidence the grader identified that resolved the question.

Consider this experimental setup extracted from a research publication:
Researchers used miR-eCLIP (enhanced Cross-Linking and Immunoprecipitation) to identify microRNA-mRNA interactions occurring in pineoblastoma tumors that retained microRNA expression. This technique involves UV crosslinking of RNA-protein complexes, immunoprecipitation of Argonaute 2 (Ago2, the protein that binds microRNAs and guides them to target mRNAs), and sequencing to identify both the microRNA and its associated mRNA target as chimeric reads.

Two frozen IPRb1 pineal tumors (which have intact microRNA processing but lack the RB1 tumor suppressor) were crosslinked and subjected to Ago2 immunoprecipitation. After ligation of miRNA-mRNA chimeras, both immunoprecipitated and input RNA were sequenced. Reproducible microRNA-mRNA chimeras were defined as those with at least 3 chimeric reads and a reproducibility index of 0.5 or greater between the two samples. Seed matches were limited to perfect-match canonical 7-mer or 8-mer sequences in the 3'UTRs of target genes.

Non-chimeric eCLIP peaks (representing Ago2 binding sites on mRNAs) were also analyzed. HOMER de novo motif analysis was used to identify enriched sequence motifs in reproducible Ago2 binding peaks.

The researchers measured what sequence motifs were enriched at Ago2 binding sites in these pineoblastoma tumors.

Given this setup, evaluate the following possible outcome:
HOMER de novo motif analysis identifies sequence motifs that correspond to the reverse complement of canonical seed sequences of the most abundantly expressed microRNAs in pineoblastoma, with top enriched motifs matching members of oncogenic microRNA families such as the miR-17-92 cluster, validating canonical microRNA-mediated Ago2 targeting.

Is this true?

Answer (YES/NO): NO